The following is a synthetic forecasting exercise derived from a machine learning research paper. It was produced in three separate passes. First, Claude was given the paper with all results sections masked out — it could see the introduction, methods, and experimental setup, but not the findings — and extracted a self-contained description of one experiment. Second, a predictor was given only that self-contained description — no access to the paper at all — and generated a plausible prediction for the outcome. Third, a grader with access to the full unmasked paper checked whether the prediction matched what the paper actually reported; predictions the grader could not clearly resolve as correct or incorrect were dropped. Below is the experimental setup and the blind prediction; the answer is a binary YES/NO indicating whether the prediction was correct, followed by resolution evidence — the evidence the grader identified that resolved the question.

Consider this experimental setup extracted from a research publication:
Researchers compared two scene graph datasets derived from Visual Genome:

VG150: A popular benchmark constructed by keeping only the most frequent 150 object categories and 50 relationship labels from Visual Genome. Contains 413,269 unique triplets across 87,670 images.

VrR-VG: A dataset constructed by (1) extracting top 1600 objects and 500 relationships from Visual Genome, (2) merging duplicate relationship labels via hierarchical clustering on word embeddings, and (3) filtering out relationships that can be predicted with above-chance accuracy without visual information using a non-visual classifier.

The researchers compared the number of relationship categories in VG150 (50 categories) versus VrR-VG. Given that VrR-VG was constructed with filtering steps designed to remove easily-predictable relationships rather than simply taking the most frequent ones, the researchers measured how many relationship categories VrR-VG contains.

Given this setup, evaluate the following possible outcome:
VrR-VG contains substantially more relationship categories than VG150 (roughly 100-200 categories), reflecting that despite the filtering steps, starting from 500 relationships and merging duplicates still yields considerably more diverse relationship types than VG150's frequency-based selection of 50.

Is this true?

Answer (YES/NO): YES